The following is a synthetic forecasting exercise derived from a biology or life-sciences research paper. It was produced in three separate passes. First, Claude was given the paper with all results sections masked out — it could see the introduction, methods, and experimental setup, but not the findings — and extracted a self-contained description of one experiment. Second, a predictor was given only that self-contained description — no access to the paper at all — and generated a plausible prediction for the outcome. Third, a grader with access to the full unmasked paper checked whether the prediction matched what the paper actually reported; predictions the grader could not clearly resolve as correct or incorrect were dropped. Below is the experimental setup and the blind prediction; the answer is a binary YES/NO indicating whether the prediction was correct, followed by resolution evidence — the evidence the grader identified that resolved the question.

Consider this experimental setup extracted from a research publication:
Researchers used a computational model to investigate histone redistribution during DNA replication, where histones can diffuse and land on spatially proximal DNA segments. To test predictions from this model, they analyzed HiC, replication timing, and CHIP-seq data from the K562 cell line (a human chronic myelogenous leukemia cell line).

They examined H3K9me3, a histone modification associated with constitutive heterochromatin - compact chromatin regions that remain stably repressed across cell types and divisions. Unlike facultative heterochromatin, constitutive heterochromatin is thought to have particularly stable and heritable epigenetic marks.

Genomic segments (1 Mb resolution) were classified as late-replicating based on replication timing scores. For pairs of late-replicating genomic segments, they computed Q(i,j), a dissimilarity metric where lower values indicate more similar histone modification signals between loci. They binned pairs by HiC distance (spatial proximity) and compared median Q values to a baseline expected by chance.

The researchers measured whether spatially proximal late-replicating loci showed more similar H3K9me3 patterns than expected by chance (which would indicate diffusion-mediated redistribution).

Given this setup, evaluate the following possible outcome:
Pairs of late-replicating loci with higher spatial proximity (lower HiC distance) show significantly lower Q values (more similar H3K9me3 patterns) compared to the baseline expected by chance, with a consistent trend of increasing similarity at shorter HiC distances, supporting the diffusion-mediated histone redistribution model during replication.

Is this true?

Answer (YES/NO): NO